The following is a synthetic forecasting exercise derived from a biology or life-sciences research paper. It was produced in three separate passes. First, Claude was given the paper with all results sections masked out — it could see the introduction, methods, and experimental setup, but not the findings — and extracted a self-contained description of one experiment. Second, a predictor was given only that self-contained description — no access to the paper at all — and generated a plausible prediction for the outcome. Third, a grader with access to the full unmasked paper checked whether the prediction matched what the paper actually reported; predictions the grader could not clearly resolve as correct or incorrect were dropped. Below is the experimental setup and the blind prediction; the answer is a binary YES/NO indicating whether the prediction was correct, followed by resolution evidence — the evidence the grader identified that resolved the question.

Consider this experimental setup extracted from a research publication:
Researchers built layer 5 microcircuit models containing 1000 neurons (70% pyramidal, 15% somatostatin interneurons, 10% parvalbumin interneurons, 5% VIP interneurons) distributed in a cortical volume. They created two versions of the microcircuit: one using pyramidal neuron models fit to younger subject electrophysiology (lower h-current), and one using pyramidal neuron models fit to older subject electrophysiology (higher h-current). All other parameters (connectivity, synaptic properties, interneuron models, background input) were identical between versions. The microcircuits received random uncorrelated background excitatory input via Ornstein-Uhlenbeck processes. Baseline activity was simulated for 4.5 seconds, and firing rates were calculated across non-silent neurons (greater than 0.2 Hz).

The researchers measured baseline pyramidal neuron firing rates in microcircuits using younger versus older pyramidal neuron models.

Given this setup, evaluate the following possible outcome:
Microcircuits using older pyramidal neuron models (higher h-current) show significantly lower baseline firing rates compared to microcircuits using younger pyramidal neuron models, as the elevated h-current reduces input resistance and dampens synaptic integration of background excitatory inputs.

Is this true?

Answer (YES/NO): YES